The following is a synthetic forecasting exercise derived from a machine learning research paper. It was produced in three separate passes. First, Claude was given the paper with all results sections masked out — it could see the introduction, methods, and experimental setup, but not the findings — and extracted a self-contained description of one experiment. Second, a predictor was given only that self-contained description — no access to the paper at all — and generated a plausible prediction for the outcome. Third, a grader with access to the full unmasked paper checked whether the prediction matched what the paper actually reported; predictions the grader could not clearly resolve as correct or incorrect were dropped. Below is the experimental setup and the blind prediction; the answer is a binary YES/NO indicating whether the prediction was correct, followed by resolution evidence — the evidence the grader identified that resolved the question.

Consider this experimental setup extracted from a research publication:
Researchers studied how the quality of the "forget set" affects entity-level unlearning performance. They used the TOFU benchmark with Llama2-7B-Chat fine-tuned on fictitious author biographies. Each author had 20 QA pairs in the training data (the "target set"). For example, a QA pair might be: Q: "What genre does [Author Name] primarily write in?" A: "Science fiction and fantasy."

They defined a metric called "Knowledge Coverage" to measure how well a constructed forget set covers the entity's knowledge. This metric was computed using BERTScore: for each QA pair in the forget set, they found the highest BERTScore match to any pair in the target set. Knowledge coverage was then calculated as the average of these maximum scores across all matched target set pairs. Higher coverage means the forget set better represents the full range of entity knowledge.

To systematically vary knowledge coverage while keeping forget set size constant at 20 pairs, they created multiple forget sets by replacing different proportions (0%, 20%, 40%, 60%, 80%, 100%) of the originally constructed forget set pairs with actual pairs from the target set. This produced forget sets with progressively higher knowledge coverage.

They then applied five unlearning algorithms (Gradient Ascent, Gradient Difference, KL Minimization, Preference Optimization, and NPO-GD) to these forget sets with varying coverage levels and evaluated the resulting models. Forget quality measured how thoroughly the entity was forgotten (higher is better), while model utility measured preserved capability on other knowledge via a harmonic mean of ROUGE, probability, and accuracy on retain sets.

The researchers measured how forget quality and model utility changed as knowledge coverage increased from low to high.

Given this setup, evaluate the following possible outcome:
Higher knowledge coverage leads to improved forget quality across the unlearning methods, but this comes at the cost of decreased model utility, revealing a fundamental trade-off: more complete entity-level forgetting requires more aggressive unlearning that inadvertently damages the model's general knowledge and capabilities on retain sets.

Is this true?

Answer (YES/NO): NO